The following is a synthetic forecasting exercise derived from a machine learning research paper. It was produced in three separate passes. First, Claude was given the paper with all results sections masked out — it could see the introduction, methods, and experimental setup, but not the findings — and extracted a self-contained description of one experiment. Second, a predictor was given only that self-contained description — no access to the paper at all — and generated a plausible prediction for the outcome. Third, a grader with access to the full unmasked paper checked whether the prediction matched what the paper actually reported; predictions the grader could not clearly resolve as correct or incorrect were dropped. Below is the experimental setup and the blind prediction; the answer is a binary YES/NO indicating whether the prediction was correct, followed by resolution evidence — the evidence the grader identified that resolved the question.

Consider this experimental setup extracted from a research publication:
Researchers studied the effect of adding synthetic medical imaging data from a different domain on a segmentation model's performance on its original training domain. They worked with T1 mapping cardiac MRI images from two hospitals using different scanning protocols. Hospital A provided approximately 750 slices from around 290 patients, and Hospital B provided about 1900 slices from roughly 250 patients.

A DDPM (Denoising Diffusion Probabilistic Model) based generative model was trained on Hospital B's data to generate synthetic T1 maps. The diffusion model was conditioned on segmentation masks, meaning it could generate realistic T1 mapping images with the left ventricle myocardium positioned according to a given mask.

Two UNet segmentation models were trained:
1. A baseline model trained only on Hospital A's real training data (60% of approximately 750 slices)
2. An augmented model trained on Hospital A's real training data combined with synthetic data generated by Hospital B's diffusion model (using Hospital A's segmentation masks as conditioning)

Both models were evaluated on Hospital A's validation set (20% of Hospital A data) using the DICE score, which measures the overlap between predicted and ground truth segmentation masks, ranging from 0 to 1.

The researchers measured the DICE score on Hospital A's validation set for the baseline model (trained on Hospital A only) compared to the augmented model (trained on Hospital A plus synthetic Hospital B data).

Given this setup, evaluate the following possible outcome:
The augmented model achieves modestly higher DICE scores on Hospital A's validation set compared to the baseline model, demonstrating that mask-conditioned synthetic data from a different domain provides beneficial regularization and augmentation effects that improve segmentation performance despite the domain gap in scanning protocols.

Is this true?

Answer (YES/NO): YES